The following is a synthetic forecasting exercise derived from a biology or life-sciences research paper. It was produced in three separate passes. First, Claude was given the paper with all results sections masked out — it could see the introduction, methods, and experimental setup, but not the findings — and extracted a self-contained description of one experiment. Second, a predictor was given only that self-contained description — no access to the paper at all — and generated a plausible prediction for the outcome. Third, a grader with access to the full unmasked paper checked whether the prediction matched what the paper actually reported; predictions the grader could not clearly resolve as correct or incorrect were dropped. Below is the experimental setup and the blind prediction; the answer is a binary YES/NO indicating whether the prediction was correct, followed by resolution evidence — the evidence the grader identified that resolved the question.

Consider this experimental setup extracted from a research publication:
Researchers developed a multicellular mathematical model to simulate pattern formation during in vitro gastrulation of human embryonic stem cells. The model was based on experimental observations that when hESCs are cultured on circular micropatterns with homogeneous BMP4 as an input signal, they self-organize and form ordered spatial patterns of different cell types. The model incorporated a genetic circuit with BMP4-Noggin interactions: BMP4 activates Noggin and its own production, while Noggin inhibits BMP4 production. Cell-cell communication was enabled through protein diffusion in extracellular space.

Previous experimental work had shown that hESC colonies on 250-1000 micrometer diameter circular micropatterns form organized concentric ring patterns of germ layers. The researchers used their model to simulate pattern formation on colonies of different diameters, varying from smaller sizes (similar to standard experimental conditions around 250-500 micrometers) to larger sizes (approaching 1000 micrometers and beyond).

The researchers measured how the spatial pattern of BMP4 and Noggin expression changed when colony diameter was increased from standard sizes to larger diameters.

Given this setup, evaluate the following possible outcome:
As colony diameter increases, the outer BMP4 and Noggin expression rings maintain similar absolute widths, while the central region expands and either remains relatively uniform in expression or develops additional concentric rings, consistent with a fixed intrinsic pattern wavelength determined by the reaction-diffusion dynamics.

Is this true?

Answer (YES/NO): NO